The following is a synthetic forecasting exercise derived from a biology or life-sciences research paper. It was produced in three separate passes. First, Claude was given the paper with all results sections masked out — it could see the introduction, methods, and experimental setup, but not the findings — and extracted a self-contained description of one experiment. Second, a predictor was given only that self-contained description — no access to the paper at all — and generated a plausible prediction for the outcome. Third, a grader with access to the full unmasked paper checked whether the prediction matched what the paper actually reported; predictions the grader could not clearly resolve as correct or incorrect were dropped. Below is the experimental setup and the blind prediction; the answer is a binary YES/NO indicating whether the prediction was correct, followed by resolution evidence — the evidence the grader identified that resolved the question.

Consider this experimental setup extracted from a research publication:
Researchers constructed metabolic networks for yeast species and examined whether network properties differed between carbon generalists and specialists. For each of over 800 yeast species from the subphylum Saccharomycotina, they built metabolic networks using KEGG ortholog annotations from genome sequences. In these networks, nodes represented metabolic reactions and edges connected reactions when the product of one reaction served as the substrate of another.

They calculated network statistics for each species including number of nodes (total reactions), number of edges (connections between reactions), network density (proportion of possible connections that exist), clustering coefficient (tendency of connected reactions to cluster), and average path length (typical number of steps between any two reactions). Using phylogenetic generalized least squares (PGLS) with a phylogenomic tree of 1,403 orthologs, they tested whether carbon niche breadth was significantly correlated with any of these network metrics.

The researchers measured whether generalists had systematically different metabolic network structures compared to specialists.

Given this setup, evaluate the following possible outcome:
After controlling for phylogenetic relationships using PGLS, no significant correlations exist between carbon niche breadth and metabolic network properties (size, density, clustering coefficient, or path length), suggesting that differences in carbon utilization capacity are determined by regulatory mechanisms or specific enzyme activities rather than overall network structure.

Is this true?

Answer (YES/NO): NO